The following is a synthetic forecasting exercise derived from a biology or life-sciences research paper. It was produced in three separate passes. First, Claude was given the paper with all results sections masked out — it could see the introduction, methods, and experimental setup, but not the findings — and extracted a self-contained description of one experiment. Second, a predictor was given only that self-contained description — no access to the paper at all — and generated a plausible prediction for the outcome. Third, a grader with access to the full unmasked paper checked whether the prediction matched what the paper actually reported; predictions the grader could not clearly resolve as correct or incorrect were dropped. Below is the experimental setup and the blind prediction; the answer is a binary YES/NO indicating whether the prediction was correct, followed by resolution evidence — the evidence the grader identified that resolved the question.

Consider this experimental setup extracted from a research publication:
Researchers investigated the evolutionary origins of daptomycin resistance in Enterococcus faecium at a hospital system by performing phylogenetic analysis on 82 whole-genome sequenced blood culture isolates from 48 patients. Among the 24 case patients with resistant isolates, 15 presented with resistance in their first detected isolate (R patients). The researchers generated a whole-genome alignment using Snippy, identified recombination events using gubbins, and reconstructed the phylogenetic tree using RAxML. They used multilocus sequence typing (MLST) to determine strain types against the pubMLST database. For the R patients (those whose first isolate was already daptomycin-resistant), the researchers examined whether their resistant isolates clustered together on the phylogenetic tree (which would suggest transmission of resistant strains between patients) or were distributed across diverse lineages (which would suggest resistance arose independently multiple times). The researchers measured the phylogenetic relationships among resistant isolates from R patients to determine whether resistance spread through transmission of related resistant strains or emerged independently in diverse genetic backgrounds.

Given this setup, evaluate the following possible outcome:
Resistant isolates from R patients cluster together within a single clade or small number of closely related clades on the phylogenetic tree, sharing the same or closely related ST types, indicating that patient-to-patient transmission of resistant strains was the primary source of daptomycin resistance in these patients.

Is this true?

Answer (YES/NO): NO